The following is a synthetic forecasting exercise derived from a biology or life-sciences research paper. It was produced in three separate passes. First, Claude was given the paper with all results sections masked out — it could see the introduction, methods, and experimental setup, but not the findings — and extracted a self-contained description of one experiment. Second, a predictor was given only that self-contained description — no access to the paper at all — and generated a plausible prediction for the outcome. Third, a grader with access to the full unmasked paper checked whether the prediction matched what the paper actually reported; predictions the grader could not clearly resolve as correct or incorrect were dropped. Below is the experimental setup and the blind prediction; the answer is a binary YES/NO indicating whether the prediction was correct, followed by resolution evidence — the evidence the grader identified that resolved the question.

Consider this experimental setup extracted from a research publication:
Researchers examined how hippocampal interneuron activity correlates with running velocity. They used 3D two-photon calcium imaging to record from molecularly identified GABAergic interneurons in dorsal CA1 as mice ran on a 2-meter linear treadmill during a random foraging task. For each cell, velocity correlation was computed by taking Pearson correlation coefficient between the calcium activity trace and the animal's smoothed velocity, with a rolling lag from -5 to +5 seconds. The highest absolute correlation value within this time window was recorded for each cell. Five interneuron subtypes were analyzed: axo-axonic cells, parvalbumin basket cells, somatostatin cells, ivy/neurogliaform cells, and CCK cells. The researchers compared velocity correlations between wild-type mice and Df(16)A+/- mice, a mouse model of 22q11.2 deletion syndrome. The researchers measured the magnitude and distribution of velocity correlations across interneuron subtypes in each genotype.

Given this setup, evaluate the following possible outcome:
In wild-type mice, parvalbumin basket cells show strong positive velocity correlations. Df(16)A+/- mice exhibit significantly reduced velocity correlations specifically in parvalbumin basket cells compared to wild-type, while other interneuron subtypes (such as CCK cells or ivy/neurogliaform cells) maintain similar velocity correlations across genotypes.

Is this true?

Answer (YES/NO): NO